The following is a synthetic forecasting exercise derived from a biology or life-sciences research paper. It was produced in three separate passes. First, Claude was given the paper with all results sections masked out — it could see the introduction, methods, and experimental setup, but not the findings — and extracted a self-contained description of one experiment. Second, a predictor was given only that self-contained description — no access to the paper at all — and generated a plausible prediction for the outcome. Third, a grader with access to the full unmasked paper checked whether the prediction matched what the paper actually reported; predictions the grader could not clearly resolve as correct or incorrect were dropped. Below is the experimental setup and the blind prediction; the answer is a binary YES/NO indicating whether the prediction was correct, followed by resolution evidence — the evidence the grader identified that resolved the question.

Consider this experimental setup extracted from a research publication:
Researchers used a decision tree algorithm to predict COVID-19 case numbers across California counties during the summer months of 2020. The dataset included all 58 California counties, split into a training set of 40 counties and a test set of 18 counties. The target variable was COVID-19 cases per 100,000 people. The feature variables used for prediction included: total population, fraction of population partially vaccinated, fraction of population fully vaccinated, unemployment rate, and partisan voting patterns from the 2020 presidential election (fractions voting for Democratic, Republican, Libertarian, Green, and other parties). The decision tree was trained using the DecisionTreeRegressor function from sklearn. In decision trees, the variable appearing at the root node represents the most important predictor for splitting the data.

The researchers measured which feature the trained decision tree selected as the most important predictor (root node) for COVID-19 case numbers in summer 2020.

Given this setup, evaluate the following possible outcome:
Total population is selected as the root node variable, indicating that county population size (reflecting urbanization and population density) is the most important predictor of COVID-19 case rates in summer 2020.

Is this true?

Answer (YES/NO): NO